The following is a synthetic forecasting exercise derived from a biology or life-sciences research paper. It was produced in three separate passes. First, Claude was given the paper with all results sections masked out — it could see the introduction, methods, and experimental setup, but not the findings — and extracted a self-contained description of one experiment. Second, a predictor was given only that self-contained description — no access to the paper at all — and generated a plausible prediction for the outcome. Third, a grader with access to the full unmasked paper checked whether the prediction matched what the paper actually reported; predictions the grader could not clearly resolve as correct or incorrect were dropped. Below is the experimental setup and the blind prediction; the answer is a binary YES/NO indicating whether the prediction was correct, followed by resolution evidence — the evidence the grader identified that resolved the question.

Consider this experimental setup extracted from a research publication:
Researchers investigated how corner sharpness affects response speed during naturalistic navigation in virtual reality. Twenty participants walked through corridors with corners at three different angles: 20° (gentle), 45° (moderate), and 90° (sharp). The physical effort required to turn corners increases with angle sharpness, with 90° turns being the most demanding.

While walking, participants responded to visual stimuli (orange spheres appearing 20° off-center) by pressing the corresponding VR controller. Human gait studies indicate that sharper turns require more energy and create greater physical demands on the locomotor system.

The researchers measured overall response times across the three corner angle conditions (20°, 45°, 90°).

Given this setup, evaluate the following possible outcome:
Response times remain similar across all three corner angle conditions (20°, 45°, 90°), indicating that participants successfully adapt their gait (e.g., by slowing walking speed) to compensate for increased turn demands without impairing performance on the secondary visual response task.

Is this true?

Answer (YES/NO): NO